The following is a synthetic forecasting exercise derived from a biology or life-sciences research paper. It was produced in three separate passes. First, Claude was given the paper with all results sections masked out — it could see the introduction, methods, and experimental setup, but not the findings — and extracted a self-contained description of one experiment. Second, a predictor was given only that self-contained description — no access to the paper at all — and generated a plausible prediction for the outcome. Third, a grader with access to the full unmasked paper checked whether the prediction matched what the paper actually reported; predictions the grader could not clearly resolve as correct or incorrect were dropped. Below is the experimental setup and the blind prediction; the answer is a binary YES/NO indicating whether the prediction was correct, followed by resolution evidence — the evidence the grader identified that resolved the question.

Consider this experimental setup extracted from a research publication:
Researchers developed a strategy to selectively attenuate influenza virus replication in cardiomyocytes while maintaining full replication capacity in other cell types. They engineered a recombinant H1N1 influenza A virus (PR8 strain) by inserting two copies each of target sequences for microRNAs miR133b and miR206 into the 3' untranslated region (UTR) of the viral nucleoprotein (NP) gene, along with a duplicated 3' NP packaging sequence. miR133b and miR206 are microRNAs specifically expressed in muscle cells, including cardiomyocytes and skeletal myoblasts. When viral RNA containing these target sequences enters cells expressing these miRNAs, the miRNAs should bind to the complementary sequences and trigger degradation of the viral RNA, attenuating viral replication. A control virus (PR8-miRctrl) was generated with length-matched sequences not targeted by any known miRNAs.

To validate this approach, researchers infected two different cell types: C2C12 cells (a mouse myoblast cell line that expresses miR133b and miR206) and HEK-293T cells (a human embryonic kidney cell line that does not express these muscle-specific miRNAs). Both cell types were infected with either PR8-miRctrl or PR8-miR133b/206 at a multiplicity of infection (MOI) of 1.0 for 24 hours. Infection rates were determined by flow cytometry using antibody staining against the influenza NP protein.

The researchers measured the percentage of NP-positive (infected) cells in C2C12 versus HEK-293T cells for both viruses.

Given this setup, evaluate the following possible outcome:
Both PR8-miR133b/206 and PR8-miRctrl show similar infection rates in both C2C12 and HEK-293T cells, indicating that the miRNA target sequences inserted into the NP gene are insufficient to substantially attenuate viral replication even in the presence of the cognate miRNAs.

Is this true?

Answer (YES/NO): NO